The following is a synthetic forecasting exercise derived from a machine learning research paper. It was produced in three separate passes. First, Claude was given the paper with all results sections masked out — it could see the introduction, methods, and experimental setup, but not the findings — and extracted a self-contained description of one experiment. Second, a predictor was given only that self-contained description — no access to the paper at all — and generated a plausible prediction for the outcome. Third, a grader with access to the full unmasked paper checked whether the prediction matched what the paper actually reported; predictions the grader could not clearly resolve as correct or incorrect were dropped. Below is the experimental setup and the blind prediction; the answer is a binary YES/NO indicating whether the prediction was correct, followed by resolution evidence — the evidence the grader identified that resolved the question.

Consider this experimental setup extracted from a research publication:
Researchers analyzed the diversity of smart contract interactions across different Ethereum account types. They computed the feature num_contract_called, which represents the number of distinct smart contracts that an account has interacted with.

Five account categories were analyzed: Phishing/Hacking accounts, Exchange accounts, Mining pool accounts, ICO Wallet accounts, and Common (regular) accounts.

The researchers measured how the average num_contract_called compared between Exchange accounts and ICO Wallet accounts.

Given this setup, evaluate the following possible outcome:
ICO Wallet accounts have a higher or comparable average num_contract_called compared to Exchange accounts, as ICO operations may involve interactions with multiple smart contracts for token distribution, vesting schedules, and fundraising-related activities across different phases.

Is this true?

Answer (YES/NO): NO